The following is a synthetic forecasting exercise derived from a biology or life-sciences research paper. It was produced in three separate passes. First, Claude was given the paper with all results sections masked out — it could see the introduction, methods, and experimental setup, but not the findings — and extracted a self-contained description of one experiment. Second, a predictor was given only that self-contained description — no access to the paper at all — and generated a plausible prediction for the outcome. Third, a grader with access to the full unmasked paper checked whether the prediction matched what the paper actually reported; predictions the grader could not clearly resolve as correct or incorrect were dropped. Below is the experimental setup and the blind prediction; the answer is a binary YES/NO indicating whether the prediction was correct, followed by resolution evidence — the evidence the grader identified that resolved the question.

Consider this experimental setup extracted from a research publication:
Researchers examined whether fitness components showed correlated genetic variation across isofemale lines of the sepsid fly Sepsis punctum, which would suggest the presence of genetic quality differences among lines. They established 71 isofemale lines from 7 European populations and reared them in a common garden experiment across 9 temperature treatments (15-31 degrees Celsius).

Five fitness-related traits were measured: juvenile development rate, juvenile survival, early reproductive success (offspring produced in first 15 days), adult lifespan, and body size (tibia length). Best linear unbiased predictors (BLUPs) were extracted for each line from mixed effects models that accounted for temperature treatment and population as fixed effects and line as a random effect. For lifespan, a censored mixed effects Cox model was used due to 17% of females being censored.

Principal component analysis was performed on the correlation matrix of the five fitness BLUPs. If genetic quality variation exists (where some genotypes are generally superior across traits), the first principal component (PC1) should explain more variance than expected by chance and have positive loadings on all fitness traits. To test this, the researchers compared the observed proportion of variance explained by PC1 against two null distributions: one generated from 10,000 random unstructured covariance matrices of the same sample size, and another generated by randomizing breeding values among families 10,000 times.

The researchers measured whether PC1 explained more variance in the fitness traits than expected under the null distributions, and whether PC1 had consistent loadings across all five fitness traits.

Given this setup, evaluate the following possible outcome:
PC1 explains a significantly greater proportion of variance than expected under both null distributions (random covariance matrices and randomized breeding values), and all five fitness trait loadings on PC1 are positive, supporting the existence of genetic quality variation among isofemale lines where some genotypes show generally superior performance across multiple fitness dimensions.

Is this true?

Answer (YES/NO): YES